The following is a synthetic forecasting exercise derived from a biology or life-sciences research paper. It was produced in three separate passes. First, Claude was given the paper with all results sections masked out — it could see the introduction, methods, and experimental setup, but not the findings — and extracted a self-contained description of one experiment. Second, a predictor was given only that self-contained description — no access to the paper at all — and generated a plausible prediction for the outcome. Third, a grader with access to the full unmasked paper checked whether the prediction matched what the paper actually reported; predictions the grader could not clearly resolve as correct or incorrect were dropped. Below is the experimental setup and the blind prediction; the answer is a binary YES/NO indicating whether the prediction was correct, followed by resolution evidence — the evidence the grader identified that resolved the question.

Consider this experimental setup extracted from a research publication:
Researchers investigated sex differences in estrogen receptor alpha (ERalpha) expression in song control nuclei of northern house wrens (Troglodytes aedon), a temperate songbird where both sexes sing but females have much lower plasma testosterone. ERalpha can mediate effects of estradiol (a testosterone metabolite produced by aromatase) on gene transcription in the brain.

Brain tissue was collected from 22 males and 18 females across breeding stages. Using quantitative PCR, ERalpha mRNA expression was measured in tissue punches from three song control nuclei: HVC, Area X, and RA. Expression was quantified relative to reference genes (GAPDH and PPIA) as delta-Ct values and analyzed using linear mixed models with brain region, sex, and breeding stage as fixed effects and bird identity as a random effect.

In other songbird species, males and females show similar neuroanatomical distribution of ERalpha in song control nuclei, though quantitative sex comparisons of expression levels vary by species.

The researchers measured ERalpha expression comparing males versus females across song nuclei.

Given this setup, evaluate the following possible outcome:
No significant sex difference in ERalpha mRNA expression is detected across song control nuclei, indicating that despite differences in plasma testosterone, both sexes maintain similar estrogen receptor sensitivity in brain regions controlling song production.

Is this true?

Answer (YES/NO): NO